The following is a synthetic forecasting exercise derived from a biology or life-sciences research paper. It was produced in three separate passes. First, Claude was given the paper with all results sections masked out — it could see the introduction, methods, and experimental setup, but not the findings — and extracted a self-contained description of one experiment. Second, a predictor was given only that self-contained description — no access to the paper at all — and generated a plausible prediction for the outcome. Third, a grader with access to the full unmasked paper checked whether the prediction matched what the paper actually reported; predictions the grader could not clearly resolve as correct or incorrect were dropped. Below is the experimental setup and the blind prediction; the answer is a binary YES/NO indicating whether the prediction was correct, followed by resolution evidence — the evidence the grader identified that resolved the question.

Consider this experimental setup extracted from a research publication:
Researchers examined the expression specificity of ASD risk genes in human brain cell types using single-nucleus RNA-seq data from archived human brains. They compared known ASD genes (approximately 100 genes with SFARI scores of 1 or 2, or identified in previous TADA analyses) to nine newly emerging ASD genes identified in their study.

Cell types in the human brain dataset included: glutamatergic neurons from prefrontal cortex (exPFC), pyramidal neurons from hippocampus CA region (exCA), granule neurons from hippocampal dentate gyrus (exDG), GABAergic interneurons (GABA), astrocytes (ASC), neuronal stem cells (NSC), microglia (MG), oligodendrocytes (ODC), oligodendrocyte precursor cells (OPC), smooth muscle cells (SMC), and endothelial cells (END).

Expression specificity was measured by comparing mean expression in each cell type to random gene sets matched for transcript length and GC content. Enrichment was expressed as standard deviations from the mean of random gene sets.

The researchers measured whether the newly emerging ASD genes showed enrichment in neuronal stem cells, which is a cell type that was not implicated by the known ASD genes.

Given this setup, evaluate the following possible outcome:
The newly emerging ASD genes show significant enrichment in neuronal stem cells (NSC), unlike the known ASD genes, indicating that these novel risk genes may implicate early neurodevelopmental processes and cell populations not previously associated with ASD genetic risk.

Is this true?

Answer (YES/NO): NO